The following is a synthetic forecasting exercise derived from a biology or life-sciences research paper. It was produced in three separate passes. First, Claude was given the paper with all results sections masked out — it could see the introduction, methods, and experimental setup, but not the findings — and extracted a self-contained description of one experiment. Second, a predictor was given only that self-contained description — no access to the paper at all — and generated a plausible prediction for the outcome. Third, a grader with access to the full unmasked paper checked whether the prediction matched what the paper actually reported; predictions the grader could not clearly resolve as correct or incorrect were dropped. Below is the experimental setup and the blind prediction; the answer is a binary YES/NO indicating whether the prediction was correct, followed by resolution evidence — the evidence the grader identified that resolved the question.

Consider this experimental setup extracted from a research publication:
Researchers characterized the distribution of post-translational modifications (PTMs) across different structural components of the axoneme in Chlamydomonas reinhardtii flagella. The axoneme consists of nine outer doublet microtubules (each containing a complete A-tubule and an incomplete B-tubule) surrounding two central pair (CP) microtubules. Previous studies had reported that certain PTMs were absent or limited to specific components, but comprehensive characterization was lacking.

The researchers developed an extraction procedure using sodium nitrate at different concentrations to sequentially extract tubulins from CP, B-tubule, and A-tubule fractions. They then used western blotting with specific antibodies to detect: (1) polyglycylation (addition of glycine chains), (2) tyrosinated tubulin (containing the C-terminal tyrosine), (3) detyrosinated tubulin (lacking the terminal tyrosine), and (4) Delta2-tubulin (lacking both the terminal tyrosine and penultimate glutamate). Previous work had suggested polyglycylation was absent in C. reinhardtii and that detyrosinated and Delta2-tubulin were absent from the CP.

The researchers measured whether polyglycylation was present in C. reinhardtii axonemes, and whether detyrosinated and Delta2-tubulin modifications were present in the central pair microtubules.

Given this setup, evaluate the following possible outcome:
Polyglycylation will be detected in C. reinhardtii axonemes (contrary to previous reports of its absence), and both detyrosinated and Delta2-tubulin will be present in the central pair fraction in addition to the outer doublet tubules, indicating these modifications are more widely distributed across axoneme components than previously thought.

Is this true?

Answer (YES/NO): YES